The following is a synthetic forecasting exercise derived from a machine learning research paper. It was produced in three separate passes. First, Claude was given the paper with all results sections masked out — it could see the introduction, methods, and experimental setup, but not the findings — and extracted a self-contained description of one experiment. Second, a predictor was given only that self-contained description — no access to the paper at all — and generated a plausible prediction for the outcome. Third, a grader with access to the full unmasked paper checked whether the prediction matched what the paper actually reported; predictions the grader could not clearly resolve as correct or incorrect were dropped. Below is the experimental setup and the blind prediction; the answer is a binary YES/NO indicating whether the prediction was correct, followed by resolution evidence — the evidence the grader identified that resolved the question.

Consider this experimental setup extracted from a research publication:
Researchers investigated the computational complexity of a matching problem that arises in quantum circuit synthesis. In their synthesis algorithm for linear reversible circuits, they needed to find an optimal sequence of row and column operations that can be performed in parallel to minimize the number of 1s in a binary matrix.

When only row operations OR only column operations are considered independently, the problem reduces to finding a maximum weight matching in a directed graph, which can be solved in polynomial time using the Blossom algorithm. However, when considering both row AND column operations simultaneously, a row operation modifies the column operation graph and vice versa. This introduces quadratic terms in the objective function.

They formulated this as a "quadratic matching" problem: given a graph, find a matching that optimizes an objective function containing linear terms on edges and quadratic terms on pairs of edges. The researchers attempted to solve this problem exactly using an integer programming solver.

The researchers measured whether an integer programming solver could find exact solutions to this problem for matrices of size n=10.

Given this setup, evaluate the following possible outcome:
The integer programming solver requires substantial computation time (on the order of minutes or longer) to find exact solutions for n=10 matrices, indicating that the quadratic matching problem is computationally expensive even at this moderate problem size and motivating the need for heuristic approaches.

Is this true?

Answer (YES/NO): NO